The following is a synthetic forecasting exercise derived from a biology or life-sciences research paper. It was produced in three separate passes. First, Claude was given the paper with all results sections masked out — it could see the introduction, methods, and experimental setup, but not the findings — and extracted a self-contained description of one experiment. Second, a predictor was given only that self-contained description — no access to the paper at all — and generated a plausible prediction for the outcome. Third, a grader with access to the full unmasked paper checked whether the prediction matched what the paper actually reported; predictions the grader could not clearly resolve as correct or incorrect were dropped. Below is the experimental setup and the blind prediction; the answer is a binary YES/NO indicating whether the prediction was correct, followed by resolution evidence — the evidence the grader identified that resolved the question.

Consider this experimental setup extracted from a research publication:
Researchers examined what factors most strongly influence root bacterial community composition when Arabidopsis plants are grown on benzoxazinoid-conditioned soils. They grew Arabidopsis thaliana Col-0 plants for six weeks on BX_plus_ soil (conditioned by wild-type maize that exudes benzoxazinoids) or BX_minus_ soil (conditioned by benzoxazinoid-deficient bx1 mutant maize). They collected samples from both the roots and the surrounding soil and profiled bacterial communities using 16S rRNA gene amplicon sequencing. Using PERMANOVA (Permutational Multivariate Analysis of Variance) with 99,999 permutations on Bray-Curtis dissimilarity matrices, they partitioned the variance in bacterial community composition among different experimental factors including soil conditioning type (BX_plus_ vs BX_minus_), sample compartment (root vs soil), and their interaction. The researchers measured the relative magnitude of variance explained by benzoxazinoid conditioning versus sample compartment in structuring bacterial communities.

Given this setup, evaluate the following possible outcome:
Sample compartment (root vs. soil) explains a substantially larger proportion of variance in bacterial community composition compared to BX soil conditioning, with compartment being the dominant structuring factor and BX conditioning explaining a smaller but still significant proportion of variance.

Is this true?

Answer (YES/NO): YES